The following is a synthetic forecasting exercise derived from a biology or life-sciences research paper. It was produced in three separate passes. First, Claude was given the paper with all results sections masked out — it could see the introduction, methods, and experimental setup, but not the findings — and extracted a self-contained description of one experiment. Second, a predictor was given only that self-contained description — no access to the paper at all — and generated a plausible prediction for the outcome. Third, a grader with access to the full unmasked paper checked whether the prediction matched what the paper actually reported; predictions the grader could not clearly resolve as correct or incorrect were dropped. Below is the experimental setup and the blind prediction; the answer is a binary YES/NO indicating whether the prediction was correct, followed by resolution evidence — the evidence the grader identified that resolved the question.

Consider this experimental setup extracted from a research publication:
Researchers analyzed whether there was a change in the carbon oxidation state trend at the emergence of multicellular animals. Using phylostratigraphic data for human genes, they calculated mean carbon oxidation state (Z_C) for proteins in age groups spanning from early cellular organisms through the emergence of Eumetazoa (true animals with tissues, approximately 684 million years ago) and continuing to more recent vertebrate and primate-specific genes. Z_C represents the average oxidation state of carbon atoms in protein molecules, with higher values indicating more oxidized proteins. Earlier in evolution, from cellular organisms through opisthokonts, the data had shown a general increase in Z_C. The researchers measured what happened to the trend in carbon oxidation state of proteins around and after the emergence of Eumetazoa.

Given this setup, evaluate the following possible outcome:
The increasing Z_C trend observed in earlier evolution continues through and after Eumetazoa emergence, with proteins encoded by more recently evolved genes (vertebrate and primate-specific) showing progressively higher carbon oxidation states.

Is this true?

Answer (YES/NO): NO